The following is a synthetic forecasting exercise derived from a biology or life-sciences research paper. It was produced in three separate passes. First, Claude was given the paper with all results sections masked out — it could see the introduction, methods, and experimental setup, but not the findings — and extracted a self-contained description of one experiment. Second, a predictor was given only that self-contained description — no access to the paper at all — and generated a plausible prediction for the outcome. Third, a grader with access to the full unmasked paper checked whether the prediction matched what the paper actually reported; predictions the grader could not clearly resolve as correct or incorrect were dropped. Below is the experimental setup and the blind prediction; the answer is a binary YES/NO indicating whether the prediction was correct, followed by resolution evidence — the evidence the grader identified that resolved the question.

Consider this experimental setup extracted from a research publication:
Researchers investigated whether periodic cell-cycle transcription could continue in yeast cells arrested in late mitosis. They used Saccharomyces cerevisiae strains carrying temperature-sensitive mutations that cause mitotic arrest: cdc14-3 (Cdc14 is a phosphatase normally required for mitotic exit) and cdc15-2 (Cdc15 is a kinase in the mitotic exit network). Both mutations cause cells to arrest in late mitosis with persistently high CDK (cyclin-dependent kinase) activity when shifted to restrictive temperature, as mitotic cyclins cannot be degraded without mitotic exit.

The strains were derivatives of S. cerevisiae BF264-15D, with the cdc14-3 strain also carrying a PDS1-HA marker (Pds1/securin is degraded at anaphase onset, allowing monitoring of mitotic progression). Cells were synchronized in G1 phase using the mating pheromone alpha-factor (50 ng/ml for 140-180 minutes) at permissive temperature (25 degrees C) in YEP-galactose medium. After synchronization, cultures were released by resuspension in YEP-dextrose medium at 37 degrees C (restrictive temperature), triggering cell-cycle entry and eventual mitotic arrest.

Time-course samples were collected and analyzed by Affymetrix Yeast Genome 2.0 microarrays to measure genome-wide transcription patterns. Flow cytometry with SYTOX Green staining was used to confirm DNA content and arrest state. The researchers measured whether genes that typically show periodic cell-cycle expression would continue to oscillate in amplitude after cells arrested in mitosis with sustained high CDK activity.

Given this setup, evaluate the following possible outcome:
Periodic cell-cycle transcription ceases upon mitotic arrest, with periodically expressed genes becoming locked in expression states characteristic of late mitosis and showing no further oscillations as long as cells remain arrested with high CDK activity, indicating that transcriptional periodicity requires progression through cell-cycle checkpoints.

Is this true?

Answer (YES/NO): NO